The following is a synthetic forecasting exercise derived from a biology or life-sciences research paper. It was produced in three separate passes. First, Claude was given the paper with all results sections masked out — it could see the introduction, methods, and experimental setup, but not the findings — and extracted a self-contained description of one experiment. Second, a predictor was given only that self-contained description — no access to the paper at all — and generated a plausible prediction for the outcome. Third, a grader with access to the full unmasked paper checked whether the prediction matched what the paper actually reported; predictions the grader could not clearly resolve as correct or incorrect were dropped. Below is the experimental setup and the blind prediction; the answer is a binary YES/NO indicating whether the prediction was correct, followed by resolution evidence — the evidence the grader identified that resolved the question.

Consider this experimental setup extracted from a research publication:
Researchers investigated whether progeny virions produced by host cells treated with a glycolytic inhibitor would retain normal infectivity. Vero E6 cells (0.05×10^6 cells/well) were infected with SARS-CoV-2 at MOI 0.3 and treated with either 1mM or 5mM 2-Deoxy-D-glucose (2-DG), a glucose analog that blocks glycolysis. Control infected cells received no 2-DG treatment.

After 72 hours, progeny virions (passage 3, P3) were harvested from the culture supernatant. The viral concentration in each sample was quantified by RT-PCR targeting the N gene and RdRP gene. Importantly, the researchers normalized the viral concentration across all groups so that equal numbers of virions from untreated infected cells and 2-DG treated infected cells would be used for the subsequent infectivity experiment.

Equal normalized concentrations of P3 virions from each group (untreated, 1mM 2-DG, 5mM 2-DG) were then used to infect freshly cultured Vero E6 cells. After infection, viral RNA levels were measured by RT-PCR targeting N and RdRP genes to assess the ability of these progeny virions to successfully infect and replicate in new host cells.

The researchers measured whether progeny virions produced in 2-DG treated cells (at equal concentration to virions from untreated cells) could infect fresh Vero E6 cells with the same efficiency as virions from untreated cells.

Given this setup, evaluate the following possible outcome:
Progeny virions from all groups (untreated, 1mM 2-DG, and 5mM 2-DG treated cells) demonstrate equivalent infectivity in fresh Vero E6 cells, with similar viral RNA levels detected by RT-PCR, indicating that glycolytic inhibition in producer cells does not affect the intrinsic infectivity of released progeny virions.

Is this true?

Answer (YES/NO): NO